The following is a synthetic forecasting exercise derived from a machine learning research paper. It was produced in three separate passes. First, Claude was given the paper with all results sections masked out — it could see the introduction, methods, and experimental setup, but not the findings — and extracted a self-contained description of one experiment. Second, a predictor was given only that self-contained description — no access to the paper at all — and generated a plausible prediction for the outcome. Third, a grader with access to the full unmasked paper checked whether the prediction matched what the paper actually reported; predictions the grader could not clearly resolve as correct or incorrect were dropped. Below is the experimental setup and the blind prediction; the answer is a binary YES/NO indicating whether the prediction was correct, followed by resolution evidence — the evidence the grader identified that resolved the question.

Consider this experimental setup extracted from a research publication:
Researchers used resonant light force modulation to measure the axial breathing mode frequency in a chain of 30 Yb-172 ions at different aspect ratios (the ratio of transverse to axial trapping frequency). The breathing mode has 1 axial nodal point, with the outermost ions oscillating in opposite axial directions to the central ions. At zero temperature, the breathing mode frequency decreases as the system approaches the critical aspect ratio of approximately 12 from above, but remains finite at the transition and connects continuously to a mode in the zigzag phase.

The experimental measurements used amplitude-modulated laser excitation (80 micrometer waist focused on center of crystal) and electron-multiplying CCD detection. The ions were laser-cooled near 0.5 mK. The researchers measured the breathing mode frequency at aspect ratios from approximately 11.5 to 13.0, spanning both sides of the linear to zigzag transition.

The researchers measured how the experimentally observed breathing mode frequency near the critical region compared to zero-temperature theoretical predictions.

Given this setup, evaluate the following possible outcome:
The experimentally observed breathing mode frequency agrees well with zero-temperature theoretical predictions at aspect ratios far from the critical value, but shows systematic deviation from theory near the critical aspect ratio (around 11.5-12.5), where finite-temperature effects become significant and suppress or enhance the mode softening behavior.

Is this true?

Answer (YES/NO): NO